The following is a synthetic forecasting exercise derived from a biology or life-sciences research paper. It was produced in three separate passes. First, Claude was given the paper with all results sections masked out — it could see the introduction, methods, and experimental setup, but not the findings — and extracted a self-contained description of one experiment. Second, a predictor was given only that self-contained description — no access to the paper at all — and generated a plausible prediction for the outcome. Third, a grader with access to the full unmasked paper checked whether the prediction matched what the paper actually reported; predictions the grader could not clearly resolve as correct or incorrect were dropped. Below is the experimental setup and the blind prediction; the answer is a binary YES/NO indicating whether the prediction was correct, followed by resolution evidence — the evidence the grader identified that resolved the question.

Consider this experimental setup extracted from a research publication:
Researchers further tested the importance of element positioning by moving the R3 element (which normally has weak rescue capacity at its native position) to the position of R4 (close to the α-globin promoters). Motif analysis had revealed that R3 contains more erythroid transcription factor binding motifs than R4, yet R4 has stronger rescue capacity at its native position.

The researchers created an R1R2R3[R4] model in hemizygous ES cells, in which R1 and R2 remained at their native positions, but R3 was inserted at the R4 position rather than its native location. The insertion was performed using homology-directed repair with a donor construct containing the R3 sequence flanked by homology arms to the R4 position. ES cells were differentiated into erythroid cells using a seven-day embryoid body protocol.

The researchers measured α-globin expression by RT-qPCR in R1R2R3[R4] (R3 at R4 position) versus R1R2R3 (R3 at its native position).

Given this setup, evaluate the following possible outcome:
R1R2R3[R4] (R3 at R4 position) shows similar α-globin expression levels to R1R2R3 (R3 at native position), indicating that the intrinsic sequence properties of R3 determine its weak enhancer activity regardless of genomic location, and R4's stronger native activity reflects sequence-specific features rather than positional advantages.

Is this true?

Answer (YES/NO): NO